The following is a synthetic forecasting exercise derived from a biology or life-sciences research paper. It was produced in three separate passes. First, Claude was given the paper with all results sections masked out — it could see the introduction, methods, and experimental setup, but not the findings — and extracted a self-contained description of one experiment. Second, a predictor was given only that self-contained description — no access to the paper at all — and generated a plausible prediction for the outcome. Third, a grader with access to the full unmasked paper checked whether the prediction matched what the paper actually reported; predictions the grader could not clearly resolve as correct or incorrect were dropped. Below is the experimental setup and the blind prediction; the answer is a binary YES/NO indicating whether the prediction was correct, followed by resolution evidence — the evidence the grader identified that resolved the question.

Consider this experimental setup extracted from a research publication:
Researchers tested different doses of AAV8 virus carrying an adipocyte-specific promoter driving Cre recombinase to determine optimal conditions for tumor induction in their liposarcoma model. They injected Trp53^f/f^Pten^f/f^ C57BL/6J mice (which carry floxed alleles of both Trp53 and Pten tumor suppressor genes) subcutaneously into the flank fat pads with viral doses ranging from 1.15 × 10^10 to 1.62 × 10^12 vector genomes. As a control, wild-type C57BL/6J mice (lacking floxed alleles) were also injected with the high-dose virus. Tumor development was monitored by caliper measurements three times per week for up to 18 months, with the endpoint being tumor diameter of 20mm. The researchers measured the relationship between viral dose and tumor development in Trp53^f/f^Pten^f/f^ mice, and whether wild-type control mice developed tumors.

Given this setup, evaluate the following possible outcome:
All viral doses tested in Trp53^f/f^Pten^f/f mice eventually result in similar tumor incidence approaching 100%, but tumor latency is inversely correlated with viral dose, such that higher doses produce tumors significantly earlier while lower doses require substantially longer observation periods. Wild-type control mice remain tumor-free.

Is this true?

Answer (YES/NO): NO